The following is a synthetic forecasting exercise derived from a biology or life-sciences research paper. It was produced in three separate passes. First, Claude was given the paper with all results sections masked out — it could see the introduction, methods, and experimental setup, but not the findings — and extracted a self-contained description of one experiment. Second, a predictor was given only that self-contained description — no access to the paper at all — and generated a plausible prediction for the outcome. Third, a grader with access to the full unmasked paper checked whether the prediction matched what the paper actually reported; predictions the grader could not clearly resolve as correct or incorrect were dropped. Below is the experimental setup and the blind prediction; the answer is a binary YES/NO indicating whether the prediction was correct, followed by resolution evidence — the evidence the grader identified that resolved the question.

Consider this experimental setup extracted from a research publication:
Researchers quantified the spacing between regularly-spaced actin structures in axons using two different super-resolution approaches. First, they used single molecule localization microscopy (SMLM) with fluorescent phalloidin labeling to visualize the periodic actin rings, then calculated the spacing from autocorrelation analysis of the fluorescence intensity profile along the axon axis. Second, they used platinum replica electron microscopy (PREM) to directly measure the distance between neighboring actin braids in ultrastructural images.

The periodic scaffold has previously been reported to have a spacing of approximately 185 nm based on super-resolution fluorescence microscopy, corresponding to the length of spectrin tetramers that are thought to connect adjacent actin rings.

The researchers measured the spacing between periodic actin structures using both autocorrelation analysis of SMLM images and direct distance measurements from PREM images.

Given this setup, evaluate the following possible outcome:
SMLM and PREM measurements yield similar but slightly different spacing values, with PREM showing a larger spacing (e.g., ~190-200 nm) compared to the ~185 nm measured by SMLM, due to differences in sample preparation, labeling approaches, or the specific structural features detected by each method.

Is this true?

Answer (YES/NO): NO